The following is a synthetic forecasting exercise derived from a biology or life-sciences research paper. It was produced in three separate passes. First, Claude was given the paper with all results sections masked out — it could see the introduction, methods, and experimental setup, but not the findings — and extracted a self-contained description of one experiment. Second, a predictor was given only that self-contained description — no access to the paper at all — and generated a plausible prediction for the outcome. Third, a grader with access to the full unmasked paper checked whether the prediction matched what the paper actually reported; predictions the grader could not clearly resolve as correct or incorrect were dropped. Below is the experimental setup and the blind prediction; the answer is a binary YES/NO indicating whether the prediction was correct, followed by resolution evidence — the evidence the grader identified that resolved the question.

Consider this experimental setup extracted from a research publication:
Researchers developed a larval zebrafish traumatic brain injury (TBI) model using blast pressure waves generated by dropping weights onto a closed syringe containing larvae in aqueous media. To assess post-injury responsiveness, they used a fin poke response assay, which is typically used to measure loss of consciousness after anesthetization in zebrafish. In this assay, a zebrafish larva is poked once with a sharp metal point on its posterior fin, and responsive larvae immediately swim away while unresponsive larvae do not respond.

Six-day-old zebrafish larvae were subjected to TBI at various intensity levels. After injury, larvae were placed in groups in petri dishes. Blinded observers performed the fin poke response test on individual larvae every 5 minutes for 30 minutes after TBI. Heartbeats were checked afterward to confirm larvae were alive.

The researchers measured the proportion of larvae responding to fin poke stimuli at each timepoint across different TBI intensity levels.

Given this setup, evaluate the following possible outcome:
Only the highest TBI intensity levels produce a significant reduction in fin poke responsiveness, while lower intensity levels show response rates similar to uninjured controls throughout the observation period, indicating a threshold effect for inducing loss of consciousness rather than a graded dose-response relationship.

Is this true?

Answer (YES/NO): NO